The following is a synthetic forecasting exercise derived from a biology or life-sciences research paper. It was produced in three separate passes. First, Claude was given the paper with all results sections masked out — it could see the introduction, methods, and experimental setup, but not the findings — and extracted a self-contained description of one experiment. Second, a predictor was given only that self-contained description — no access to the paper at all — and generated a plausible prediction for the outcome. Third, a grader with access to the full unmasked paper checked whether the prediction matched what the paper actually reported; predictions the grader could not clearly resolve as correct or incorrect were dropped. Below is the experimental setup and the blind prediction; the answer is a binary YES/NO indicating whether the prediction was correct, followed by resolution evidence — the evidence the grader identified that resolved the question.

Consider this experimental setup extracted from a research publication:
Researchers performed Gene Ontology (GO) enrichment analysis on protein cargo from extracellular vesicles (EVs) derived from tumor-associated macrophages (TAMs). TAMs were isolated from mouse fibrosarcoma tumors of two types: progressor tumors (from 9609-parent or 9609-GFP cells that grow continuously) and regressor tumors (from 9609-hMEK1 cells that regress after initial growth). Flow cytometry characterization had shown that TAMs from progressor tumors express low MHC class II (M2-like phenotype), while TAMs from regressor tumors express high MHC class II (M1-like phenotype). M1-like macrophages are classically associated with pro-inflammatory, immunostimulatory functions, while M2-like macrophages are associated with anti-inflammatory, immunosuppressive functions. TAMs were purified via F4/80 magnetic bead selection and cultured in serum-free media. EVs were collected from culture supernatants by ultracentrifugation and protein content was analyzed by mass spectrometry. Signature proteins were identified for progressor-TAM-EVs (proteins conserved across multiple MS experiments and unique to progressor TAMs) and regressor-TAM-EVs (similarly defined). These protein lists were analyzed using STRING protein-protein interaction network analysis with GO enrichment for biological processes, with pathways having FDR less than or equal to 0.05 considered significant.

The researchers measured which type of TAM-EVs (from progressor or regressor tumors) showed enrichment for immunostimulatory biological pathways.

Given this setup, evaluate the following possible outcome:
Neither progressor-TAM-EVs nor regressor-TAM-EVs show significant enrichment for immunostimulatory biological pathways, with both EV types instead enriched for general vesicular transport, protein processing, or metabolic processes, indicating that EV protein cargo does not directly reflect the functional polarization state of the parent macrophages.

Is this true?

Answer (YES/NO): NO